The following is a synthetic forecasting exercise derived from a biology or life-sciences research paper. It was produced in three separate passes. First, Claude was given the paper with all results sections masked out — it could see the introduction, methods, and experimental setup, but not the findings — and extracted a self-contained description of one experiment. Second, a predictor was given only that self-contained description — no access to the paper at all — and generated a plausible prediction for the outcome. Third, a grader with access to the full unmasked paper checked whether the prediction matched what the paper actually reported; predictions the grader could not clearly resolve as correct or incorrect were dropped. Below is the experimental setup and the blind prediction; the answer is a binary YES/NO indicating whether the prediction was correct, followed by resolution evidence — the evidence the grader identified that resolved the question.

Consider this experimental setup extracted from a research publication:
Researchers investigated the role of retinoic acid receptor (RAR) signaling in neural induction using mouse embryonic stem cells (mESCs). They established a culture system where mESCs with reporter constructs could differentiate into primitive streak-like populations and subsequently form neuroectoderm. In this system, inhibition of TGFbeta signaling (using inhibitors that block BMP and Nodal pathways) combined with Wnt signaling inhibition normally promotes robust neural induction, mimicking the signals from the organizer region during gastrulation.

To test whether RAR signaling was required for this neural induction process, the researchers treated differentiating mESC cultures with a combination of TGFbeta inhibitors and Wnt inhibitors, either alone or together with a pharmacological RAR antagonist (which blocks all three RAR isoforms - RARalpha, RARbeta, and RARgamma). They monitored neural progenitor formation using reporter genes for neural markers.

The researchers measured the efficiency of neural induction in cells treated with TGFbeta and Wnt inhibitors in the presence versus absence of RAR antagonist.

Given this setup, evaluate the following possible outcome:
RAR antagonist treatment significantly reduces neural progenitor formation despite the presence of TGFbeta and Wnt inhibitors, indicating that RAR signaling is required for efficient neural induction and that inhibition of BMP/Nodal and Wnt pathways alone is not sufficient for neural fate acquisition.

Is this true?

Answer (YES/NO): YES